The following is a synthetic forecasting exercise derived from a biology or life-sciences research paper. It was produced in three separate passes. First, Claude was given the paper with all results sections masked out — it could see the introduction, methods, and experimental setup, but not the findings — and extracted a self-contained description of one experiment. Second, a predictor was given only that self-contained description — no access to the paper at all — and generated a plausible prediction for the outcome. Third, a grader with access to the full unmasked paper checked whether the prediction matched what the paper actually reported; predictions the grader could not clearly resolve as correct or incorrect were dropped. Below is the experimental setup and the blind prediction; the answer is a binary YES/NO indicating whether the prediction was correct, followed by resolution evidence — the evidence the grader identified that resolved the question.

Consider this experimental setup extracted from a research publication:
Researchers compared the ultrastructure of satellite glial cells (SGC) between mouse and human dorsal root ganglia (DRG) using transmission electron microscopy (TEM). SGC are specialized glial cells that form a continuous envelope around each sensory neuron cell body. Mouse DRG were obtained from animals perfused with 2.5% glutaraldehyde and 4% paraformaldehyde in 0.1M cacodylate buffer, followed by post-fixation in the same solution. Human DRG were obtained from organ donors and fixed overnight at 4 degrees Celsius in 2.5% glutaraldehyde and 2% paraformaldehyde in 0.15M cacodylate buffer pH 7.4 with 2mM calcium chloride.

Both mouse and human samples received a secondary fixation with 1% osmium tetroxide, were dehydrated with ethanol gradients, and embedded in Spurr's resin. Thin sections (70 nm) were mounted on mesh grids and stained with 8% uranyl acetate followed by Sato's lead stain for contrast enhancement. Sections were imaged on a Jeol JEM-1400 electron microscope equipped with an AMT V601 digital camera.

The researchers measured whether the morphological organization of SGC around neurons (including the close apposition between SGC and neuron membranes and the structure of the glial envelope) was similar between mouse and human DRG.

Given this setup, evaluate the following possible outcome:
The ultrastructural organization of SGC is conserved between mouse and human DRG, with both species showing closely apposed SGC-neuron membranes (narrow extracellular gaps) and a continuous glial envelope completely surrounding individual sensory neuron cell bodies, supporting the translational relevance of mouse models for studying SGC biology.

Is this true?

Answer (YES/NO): YES